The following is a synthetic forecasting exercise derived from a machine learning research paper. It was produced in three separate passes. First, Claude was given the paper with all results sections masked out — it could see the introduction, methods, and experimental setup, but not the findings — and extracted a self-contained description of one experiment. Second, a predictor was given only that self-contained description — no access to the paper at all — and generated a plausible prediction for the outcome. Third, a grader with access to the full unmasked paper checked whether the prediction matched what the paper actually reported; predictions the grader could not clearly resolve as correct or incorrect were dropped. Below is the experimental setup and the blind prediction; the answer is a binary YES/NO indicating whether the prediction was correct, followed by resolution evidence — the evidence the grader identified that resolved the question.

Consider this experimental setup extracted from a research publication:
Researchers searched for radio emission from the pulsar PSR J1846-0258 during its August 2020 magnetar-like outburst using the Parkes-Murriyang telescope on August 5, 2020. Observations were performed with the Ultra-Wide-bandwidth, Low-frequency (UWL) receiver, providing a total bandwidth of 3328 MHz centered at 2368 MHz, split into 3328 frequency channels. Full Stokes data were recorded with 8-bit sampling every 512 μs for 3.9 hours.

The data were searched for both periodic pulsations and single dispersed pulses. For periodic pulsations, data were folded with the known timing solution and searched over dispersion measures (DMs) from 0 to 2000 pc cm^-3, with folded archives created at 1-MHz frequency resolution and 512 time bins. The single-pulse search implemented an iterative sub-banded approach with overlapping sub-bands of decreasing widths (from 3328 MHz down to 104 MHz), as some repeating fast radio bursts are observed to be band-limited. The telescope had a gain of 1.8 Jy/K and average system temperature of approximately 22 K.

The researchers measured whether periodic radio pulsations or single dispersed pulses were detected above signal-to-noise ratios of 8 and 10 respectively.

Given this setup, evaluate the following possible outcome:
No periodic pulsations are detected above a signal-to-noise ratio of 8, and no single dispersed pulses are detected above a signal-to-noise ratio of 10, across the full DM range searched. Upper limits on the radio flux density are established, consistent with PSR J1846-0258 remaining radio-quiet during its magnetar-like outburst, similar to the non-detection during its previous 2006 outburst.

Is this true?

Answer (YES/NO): YES